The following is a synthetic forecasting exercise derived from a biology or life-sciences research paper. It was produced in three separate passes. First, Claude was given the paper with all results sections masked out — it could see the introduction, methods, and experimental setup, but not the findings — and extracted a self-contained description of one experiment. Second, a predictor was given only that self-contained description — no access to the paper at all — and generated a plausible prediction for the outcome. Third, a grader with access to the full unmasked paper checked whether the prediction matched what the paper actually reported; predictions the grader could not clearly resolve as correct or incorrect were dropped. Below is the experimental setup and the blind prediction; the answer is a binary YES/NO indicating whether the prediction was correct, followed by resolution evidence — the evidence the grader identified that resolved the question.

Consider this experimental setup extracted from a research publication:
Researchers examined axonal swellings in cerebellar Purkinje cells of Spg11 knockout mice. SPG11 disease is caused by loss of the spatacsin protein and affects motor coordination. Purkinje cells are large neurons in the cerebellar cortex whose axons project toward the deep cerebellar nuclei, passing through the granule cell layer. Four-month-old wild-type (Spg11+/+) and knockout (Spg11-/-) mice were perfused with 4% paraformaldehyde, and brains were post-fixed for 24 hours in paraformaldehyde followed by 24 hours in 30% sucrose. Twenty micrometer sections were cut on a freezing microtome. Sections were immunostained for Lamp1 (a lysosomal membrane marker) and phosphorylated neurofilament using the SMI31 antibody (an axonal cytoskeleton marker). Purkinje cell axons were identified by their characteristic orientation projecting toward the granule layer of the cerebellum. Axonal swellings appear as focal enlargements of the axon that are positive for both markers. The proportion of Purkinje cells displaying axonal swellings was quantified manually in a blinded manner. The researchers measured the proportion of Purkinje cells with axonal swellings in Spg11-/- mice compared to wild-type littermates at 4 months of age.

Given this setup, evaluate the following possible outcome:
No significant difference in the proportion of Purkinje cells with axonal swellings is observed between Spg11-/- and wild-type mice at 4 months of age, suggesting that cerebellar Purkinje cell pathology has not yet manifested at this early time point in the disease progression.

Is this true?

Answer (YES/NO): NO